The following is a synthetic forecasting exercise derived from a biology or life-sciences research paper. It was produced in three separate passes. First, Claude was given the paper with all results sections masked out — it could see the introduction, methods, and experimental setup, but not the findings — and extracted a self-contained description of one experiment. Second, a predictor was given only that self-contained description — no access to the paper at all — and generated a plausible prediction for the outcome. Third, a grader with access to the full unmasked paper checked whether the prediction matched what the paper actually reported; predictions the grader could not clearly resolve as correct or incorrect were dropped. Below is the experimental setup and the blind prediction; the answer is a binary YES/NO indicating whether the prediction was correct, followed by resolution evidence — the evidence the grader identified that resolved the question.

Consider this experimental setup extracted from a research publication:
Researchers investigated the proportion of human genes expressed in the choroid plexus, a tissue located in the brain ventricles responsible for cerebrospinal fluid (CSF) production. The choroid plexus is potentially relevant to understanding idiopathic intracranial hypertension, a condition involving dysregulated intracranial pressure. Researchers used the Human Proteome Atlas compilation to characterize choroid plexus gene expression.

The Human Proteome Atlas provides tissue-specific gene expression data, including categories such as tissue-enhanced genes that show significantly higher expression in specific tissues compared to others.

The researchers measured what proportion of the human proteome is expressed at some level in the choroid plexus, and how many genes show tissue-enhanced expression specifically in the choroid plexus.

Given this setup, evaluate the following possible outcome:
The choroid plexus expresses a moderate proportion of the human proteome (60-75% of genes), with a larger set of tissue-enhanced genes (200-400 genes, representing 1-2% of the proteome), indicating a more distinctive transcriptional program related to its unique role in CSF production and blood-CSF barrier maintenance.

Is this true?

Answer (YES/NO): YES